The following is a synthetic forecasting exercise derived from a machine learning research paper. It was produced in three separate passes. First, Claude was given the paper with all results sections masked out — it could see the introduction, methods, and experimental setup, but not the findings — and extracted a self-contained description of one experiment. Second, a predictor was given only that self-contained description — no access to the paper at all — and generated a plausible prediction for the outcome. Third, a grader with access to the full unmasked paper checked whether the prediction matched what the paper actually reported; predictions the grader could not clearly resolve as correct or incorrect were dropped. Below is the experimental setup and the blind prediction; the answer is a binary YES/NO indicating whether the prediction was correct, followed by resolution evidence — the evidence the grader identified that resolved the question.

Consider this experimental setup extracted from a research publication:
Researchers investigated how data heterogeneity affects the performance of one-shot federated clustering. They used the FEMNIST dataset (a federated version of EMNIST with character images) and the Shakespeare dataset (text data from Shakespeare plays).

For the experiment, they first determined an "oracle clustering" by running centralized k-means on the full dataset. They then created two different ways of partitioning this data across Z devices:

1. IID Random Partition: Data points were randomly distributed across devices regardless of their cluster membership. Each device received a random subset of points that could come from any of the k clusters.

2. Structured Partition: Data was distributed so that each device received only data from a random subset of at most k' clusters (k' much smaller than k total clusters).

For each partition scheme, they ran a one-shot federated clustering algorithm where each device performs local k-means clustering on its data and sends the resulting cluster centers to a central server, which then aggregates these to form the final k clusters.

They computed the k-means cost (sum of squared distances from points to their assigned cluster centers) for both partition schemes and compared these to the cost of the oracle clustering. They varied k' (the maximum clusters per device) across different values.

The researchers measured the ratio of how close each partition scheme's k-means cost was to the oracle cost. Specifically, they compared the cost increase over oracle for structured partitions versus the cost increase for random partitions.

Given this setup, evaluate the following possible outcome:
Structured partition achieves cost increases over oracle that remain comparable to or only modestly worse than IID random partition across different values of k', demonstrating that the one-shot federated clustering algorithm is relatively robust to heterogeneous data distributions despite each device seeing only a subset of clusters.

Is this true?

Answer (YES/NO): NO